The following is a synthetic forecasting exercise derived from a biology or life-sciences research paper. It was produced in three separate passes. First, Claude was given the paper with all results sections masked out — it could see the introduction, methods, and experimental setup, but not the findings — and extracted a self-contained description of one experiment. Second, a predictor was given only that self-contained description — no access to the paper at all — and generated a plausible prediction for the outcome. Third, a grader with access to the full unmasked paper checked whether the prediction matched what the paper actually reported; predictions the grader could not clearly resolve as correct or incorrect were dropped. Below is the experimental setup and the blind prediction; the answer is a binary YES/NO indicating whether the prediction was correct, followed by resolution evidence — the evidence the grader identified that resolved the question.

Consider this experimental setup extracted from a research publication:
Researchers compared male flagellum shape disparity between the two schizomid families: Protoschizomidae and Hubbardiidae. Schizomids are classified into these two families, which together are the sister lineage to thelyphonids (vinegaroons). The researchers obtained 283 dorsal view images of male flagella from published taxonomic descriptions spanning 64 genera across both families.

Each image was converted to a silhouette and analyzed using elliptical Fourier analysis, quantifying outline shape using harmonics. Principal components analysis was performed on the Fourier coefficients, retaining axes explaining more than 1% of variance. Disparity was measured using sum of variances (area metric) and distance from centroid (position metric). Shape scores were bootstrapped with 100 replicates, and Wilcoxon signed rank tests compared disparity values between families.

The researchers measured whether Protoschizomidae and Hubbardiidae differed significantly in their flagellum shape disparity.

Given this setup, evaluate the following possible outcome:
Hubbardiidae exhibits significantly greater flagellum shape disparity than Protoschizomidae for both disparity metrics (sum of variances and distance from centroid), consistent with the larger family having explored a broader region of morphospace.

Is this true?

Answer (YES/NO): NO